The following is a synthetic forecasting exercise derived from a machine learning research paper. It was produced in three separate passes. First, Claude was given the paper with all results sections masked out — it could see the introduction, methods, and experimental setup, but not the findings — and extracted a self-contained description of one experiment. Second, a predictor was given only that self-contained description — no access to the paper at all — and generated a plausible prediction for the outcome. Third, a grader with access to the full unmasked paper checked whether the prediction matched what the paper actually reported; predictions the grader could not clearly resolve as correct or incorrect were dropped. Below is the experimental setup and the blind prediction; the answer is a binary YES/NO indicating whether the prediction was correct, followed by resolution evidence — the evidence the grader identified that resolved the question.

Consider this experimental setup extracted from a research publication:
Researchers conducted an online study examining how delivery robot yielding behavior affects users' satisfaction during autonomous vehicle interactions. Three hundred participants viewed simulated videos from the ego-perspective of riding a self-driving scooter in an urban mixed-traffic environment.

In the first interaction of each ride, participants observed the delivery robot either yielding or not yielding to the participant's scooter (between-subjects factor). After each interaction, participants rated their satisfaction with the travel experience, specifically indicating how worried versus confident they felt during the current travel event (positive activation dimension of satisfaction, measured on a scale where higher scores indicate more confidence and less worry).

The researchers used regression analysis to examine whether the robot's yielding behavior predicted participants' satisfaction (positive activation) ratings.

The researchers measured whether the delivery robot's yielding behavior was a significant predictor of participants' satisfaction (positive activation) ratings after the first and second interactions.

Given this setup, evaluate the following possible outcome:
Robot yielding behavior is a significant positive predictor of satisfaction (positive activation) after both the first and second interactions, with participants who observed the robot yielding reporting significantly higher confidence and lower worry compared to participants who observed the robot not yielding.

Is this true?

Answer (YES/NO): YES